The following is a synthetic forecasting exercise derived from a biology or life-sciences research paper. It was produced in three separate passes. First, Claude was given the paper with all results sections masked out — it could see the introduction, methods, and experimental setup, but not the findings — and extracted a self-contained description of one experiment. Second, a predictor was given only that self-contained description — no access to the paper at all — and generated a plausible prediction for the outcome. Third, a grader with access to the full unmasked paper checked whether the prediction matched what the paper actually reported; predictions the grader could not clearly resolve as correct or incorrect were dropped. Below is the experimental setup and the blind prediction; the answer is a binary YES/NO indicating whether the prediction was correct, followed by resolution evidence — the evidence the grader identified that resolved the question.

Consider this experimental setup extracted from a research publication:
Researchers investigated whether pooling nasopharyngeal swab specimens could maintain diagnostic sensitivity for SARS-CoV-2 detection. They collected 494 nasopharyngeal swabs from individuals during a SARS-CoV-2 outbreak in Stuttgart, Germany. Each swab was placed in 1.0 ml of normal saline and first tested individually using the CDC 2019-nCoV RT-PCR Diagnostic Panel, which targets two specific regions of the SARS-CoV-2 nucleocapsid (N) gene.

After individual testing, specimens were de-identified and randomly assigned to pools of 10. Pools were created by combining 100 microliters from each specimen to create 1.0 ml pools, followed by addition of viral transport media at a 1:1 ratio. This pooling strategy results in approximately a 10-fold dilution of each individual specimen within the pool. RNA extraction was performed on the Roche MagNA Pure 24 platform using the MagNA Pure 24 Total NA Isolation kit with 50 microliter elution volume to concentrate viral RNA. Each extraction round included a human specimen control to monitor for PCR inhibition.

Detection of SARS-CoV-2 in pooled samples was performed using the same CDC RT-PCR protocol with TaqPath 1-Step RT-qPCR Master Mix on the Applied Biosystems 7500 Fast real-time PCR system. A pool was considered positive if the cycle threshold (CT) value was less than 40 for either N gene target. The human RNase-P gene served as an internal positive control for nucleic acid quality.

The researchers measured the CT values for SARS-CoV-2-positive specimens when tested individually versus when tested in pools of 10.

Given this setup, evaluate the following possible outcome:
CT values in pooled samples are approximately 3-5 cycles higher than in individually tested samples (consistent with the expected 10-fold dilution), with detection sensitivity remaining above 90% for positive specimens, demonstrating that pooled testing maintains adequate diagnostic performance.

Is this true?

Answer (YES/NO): NO